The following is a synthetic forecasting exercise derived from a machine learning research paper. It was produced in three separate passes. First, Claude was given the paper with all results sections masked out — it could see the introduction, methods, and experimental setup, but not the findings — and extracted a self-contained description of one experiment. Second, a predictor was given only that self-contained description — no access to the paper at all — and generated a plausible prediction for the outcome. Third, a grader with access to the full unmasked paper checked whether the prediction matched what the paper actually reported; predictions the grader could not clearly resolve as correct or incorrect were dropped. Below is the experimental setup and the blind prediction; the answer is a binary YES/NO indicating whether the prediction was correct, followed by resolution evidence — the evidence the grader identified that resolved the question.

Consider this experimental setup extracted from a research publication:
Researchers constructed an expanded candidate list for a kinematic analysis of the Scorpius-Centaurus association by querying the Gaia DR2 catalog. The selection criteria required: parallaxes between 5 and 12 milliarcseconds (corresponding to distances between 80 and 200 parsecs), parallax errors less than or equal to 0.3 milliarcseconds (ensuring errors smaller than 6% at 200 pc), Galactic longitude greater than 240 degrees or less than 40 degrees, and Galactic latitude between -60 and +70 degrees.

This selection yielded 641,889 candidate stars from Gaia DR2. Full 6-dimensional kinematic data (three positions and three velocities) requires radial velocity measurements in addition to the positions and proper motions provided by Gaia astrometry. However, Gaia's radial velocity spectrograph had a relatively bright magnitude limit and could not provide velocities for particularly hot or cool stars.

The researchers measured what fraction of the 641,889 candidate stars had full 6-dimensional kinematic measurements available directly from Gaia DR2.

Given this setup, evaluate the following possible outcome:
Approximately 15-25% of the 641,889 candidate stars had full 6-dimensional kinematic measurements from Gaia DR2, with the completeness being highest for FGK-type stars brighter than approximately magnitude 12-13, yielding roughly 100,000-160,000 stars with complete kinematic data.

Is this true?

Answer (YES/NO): YES